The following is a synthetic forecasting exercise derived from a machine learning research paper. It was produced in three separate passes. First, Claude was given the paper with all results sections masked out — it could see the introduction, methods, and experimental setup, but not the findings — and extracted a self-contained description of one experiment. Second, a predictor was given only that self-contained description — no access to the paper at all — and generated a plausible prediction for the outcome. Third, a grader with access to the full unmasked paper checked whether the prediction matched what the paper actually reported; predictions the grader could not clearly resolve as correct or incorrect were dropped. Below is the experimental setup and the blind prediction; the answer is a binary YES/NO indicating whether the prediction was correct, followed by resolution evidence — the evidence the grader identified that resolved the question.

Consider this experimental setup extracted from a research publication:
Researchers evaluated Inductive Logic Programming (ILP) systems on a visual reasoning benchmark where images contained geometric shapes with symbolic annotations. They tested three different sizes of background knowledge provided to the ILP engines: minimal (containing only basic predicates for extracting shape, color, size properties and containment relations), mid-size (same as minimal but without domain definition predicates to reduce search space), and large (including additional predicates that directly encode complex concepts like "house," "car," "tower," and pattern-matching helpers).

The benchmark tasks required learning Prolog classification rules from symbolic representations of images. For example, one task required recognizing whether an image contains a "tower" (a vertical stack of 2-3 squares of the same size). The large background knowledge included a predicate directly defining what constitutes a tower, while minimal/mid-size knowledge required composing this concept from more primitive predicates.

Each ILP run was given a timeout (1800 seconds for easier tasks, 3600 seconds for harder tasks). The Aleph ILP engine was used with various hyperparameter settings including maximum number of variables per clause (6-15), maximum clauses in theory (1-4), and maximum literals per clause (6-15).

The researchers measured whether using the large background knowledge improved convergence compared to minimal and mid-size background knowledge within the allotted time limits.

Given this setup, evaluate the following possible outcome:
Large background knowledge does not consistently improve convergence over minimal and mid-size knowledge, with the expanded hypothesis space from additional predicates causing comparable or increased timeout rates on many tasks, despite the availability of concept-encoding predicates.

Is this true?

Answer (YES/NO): YES